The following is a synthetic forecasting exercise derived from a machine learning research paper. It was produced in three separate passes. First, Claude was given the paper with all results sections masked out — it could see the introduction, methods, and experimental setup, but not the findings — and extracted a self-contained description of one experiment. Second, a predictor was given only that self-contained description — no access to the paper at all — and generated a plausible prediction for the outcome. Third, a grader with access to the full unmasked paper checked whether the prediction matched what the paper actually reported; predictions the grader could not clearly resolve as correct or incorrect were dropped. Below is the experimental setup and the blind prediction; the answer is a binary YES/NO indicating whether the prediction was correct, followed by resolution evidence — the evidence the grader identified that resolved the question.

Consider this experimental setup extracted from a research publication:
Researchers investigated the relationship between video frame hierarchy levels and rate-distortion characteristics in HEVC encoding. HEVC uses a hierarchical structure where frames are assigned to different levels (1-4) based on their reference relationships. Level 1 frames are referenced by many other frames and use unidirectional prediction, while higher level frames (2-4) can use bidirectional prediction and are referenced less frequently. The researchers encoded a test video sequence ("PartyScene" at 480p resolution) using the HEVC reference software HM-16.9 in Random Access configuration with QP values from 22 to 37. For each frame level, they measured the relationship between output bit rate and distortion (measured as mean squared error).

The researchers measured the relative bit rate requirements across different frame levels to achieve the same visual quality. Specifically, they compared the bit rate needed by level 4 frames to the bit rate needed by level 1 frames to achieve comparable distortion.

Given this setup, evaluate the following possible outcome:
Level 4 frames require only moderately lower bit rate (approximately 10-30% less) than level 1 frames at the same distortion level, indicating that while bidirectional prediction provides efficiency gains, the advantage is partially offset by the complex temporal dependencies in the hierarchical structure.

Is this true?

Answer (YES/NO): NO